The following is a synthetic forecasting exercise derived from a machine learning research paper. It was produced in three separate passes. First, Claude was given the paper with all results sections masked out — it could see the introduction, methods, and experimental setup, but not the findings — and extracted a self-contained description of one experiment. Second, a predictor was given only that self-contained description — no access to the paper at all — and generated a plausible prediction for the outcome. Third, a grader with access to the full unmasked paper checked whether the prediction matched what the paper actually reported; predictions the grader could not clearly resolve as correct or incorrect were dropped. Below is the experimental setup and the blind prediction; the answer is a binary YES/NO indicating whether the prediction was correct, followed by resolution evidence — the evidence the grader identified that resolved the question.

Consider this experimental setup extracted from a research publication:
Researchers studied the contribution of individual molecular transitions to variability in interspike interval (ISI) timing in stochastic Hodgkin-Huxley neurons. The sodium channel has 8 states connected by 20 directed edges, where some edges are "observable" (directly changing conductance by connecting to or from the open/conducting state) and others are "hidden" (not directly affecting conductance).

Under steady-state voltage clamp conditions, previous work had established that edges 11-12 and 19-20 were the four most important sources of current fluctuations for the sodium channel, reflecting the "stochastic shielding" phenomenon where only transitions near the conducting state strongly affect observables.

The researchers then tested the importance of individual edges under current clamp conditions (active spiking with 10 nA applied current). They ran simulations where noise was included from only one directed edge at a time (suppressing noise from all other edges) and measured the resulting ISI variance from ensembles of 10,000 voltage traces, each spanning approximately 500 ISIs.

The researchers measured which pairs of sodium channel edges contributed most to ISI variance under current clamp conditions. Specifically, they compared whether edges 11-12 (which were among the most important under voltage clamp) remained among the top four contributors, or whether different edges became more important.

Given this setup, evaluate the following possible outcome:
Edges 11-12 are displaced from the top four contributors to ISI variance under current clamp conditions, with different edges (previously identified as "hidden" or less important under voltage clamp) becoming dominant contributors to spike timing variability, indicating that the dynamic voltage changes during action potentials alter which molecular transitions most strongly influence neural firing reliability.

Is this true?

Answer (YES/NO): YES